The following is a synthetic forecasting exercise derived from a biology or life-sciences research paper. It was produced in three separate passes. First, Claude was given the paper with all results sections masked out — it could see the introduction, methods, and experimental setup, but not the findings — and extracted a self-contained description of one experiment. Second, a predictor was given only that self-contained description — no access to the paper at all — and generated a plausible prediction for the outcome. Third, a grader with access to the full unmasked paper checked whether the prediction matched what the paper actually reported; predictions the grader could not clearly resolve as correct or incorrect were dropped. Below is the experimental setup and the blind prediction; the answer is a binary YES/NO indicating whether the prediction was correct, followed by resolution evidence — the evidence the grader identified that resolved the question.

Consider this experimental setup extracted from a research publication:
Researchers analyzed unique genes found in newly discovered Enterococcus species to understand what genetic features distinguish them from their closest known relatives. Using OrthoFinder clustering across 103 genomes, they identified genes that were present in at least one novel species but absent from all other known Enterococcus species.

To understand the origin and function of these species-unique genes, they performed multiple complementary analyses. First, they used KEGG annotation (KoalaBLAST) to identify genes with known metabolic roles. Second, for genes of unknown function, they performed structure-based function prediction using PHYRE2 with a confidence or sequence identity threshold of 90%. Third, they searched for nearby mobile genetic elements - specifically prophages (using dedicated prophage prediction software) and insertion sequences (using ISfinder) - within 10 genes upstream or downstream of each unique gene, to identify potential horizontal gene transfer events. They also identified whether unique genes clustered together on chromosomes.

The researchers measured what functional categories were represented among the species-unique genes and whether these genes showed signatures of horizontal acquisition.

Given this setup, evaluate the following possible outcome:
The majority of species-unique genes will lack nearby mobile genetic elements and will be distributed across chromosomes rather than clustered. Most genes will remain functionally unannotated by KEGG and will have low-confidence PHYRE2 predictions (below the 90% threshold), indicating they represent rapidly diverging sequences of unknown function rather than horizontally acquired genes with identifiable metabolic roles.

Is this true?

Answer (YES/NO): NO